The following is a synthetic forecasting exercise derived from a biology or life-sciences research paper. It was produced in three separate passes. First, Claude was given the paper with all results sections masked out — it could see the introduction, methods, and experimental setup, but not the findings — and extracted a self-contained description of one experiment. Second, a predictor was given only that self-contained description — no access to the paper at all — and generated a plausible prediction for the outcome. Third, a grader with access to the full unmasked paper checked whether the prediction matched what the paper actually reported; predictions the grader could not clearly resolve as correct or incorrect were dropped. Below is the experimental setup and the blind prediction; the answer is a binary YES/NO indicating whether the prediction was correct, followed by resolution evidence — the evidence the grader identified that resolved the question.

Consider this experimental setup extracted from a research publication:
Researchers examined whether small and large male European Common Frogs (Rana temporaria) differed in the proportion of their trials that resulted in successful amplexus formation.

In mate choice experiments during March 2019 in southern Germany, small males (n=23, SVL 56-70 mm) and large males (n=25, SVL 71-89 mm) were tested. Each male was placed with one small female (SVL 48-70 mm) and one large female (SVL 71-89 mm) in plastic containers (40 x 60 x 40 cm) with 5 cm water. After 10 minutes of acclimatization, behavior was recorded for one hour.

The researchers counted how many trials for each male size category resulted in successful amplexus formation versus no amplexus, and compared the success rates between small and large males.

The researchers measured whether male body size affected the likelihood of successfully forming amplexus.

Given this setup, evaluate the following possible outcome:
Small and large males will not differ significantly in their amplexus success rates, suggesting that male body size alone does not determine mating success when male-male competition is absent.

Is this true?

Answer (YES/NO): YES